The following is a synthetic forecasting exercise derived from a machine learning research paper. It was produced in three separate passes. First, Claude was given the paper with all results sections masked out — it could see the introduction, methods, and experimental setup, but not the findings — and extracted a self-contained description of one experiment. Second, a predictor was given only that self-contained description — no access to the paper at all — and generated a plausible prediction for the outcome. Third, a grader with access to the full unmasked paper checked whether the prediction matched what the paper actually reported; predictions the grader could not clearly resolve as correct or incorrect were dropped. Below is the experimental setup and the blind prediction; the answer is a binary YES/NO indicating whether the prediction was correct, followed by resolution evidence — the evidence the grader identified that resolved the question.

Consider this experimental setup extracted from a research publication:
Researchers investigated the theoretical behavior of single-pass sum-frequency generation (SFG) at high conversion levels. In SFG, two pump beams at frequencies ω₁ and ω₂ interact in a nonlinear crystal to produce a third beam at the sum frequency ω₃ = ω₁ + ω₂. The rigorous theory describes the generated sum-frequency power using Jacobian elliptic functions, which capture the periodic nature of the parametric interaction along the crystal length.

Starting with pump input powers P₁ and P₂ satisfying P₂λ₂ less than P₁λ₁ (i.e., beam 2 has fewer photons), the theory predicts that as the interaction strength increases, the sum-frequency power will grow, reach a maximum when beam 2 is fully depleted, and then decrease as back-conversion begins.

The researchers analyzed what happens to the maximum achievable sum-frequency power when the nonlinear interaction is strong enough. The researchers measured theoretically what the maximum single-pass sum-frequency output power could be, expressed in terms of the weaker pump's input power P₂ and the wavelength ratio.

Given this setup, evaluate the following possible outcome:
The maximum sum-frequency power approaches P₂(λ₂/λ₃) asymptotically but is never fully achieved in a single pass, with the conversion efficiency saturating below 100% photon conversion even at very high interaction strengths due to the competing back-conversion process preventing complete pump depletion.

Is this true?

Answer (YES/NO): NO